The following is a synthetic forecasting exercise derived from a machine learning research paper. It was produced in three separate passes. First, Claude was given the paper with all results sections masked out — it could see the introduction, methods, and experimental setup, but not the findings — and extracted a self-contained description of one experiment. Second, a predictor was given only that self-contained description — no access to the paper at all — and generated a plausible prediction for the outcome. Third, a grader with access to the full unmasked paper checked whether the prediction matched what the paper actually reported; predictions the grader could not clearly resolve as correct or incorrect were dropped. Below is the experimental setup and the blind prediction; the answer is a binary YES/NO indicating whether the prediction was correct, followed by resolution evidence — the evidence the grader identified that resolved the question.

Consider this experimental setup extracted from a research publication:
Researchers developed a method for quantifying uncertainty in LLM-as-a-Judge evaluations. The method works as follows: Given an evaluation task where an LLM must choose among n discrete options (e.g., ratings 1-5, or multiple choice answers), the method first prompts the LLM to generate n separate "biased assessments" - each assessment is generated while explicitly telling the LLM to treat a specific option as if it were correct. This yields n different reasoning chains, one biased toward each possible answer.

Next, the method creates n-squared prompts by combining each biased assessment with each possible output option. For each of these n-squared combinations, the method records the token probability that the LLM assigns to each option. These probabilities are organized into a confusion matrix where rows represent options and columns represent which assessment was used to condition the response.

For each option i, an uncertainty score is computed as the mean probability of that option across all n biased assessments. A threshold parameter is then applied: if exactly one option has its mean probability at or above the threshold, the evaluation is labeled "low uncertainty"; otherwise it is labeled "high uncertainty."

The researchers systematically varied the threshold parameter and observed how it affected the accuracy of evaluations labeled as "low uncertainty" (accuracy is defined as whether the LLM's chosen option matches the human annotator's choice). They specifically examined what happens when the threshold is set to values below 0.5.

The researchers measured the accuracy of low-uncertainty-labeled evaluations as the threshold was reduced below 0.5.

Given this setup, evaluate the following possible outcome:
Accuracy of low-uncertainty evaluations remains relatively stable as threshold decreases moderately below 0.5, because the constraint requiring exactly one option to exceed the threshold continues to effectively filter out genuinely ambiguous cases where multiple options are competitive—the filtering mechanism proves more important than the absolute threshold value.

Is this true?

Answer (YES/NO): NO